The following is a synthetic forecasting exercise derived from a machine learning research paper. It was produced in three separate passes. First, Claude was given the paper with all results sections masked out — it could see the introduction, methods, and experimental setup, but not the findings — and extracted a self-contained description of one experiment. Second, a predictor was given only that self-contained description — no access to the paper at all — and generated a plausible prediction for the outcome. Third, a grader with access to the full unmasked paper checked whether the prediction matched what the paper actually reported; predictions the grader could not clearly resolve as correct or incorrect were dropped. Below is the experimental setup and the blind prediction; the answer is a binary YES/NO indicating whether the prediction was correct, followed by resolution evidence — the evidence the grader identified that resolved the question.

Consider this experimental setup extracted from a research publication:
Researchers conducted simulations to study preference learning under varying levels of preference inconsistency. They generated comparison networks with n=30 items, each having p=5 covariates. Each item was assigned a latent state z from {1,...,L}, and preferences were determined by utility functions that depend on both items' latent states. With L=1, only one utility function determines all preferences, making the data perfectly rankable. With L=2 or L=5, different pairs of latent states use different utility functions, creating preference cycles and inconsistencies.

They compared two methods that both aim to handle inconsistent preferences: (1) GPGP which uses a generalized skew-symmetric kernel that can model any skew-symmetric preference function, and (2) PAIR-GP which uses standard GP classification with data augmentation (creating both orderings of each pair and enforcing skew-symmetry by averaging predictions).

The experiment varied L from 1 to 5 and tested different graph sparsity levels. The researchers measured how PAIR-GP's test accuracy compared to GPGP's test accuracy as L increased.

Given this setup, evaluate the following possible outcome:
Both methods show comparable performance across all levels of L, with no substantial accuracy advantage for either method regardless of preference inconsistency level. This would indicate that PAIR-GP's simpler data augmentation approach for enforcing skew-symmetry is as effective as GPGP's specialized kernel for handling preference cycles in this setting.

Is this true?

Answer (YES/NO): NO